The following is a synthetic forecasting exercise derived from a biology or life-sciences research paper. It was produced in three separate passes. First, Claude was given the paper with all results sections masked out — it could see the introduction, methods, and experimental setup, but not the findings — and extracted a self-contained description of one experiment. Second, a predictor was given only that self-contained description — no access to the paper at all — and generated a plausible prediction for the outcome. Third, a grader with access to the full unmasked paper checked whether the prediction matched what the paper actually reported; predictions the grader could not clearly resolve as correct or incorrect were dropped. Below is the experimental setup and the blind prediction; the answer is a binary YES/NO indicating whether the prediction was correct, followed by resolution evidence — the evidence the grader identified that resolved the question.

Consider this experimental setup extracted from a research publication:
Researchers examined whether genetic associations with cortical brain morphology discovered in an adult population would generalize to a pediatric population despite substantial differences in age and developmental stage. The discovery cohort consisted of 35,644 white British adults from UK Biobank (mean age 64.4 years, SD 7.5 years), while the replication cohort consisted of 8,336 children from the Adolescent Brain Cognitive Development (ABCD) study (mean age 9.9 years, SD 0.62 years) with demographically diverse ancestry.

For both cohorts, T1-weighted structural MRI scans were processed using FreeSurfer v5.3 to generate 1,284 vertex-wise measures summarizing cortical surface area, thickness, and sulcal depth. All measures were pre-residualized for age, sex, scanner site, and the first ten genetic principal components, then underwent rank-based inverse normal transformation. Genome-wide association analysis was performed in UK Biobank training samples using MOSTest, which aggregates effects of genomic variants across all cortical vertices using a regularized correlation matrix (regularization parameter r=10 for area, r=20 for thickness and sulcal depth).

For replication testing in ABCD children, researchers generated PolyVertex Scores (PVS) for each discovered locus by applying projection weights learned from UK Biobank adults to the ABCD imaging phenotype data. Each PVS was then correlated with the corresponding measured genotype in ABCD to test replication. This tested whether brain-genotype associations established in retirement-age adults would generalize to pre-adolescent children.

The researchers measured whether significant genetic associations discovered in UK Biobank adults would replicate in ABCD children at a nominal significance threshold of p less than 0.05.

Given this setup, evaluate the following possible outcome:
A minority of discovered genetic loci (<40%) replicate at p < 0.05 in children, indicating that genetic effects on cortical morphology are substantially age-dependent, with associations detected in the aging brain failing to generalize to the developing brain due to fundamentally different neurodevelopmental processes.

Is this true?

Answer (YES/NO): NO